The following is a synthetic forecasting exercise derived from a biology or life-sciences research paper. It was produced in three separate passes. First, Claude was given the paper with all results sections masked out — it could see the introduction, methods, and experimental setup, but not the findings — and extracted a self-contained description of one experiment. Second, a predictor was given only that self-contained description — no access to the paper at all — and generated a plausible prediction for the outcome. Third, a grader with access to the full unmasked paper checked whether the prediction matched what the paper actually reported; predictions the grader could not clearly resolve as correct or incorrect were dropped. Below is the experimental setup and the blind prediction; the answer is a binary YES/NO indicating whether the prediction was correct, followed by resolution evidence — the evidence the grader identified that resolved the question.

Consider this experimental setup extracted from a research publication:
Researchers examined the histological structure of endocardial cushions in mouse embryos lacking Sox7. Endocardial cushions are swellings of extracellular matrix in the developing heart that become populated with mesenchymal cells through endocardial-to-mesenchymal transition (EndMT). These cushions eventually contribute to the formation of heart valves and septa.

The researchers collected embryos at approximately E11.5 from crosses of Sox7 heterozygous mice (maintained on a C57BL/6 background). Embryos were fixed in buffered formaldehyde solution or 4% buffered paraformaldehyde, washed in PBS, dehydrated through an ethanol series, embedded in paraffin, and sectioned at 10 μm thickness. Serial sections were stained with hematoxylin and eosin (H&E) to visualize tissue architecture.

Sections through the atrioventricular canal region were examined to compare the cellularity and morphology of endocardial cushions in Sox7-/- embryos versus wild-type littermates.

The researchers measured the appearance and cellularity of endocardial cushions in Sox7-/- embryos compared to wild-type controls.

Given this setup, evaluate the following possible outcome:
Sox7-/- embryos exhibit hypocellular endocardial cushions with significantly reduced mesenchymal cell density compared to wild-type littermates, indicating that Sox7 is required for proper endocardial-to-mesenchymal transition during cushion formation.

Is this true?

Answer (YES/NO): YES